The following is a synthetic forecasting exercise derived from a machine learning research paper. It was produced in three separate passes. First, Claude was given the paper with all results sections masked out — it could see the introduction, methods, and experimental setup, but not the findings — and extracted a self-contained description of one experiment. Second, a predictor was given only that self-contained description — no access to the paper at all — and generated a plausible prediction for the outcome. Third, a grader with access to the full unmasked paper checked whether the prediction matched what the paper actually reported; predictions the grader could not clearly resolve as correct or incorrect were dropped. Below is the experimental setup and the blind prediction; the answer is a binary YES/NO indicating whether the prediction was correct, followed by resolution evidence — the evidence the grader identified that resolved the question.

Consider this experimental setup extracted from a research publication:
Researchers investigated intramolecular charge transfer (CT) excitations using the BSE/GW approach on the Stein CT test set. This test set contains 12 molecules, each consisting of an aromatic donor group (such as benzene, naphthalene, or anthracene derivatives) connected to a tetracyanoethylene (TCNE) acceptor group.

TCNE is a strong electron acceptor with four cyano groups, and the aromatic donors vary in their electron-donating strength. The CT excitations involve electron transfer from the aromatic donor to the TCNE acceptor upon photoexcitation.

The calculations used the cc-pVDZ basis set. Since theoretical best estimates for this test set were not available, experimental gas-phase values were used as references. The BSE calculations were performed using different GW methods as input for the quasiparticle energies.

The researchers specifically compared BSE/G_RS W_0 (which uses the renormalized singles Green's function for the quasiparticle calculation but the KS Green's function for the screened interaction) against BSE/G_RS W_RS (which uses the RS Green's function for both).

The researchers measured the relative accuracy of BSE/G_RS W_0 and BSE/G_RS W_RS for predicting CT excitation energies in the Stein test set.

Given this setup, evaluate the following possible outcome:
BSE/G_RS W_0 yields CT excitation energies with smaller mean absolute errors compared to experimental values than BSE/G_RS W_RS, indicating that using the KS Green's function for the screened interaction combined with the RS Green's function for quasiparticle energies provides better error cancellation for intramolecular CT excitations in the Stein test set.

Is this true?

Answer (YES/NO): NO